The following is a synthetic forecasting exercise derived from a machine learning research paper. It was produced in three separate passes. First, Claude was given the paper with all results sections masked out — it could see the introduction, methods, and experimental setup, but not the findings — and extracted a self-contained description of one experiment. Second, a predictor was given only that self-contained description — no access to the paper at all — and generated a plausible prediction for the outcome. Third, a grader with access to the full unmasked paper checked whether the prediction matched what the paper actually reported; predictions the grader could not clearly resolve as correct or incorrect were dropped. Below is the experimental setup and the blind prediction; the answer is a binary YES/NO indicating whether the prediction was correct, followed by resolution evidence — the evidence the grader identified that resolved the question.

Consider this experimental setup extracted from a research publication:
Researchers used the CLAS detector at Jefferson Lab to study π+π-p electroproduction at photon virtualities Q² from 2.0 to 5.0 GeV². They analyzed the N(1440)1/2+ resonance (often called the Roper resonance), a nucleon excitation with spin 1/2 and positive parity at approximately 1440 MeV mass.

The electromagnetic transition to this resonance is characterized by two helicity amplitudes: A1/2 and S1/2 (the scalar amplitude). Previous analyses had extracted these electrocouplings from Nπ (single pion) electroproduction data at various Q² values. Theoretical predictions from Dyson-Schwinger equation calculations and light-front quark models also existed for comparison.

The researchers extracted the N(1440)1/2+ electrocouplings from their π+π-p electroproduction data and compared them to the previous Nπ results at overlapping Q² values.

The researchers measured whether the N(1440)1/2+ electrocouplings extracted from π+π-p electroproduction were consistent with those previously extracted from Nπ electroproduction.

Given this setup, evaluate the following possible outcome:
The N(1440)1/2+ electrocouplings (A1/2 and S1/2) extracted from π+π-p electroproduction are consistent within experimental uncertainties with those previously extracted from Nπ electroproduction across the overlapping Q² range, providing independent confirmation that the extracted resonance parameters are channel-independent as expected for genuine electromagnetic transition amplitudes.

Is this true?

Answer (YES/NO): YES